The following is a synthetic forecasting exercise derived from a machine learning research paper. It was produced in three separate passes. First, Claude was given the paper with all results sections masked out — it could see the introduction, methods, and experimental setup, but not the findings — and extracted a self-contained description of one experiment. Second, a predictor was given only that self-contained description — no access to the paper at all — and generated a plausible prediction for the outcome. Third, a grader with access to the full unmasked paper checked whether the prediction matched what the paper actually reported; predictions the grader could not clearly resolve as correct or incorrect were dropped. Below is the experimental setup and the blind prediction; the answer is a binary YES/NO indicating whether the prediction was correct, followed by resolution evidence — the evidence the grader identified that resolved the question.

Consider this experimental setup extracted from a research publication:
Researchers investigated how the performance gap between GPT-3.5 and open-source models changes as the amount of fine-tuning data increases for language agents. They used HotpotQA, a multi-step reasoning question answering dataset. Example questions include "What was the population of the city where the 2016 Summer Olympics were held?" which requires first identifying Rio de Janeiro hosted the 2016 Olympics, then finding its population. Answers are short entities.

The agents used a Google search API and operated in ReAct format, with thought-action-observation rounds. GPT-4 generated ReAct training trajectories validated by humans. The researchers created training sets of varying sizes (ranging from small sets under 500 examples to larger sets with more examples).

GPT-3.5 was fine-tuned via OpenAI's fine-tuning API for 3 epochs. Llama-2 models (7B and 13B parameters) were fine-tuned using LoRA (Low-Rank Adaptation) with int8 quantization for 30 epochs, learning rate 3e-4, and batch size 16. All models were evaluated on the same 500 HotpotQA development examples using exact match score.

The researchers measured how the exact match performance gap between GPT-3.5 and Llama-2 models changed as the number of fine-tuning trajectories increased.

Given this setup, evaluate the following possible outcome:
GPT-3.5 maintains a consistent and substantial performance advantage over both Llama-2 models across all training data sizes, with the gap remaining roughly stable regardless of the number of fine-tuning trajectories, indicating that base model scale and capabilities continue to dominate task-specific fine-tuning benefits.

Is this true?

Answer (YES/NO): NO